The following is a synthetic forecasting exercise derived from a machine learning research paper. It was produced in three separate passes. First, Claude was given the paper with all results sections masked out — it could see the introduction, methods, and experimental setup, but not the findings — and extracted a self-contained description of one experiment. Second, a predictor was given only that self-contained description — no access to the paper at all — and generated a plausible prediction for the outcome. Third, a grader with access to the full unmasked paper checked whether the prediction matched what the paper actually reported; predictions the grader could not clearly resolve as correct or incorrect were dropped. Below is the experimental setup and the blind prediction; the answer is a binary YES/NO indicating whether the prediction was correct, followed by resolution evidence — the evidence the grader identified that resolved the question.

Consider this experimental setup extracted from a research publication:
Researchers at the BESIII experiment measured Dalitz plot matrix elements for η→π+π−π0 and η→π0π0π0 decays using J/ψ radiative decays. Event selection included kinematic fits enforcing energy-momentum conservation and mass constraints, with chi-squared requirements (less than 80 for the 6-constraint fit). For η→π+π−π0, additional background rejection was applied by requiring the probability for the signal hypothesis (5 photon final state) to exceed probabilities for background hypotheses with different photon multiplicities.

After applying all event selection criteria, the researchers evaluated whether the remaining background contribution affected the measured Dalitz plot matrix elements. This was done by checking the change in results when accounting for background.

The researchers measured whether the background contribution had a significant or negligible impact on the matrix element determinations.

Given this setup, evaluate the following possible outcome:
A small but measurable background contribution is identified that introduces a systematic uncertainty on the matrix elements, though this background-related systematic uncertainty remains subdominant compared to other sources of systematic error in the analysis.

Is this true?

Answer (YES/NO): NO